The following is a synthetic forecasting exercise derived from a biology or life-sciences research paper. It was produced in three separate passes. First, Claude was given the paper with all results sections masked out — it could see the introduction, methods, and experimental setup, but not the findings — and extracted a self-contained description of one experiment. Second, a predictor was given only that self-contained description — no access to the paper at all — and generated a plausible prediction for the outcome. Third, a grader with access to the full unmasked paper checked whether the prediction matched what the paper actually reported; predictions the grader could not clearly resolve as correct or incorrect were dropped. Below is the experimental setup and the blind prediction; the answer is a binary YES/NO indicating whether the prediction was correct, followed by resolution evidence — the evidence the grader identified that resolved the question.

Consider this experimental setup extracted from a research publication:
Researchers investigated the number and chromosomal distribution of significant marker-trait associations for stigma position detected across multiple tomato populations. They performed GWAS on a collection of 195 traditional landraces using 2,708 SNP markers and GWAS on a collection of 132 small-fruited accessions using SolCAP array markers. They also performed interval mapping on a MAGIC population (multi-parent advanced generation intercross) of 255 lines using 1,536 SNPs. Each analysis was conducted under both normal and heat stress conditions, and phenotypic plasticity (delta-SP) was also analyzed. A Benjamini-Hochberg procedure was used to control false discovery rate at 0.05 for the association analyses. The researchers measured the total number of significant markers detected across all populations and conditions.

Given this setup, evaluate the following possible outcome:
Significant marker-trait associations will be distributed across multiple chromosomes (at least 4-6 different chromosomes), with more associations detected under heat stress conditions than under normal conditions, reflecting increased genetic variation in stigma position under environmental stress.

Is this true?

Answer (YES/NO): NO